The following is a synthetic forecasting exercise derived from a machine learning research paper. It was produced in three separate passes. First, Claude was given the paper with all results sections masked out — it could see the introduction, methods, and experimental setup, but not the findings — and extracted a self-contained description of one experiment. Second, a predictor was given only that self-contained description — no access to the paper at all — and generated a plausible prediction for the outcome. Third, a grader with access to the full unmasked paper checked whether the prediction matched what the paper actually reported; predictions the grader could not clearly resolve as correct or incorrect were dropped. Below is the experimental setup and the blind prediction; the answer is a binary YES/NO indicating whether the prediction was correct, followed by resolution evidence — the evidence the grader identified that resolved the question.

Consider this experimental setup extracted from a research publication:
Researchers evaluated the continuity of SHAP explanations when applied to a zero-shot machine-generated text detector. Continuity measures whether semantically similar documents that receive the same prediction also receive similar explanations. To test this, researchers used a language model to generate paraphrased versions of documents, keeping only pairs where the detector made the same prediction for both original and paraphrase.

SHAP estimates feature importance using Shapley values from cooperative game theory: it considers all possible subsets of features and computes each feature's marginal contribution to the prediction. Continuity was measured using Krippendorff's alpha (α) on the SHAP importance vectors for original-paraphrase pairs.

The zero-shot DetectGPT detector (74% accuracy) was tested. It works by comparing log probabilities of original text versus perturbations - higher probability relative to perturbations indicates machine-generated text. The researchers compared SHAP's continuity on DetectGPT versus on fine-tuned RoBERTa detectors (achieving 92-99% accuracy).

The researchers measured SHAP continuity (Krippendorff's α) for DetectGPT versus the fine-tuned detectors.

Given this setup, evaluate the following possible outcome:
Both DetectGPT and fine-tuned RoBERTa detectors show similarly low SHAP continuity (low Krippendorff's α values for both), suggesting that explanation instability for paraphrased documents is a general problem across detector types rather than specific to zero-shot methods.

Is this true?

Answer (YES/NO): NO